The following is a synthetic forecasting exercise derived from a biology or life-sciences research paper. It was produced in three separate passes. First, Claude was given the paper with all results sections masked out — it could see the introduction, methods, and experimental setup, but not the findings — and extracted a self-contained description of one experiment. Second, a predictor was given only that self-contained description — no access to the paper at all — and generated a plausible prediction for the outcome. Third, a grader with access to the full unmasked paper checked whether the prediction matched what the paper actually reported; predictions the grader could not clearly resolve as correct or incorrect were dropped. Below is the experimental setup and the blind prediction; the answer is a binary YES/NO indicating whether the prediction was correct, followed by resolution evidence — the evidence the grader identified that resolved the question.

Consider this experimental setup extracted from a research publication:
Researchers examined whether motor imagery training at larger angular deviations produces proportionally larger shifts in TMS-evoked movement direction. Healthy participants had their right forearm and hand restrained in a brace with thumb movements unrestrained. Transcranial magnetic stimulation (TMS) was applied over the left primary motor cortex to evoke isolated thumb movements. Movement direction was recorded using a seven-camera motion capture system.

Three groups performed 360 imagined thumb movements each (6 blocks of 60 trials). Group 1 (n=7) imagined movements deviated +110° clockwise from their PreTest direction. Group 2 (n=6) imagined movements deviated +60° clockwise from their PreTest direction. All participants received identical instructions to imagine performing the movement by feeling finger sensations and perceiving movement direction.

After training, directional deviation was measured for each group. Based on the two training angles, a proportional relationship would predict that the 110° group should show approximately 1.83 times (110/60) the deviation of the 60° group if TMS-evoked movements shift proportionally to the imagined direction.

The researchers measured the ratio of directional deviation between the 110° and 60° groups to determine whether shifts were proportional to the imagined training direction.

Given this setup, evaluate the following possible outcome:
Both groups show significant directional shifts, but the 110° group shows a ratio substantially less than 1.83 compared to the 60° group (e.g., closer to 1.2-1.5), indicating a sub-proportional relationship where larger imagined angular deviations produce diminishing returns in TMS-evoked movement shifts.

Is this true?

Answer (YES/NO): NO